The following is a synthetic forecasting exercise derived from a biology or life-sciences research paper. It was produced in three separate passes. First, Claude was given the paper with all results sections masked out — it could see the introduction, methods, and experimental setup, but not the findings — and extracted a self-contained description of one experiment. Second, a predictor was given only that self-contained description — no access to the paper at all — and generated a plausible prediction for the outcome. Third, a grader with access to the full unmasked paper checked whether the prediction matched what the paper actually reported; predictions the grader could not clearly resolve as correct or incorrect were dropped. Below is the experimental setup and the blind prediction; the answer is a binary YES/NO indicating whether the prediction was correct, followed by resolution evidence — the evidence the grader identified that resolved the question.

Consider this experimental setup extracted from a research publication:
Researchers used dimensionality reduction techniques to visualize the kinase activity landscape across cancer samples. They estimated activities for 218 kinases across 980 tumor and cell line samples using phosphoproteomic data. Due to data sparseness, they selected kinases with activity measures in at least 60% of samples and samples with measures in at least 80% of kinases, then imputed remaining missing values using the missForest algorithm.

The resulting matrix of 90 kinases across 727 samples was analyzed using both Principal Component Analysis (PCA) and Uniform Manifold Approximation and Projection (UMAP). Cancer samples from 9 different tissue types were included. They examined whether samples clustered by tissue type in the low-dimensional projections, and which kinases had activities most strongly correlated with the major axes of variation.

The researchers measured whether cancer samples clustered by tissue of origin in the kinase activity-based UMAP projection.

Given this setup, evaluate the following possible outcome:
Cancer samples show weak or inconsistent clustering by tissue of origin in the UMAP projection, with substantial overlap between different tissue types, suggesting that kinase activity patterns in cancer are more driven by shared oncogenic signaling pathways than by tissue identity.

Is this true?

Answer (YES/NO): NO